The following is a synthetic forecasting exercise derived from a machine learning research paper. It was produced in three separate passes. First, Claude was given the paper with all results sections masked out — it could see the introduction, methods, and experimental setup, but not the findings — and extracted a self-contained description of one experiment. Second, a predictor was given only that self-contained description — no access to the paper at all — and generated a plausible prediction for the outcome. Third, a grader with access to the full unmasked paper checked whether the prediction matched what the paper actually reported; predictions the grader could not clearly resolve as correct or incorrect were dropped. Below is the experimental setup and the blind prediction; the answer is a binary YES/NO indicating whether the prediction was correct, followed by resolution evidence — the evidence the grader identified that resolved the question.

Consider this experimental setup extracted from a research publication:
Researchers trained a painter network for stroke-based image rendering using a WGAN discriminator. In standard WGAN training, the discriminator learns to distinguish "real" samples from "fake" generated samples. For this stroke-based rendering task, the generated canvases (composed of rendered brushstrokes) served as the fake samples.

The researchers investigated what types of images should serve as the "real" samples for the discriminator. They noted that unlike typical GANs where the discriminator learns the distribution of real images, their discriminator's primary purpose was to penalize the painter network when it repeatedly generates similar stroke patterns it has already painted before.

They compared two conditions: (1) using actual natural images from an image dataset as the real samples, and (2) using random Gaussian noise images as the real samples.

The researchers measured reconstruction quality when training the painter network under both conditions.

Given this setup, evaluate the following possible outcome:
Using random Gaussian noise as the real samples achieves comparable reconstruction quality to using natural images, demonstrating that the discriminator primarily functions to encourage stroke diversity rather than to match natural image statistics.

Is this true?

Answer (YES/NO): YES